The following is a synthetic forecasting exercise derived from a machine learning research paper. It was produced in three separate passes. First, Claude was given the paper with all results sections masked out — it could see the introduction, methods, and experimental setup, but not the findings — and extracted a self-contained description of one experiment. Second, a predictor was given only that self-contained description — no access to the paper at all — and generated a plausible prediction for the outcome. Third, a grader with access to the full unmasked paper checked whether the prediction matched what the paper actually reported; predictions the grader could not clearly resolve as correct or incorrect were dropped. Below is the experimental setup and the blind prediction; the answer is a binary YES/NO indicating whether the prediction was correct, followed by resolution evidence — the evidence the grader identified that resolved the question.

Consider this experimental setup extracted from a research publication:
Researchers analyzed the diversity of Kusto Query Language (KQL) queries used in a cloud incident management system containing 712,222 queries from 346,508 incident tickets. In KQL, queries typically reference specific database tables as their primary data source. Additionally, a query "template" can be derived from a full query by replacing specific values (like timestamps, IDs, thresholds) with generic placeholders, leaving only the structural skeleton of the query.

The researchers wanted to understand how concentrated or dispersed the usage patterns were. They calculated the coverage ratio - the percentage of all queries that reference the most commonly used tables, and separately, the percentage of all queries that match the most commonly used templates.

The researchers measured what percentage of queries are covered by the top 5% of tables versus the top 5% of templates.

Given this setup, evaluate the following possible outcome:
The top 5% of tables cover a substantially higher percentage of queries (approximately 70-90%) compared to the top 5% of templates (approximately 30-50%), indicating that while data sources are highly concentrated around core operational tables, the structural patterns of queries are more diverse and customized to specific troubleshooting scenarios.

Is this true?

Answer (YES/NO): YES